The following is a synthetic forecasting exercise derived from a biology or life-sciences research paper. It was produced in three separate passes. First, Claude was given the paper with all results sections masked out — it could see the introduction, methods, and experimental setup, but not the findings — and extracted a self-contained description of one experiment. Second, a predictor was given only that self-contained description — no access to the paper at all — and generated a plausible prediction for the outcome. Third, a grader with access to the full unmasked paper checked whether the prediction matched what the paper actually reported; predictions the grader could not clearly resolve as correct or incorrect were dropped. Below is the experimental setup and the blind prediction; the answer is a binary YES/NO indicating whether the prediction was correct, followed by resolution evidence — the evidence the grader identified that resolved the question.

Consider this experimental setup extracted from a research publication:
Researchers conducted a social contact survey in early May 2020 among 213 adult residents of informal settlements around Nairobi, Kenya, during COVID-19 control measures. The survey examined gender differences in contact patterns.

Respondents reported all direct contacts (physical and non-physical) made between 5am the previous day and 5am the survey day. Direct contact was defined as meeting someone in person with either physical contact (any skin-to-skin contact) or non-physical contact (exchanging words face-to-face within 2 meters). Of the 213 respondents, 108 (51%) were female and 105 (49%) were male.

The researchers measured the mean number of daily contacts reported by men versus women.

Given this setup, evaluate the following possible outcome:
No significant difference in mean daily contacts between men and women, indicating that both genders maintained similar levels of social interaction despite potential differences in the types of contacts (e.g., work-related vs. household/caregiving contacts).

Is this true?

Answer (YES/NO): NO